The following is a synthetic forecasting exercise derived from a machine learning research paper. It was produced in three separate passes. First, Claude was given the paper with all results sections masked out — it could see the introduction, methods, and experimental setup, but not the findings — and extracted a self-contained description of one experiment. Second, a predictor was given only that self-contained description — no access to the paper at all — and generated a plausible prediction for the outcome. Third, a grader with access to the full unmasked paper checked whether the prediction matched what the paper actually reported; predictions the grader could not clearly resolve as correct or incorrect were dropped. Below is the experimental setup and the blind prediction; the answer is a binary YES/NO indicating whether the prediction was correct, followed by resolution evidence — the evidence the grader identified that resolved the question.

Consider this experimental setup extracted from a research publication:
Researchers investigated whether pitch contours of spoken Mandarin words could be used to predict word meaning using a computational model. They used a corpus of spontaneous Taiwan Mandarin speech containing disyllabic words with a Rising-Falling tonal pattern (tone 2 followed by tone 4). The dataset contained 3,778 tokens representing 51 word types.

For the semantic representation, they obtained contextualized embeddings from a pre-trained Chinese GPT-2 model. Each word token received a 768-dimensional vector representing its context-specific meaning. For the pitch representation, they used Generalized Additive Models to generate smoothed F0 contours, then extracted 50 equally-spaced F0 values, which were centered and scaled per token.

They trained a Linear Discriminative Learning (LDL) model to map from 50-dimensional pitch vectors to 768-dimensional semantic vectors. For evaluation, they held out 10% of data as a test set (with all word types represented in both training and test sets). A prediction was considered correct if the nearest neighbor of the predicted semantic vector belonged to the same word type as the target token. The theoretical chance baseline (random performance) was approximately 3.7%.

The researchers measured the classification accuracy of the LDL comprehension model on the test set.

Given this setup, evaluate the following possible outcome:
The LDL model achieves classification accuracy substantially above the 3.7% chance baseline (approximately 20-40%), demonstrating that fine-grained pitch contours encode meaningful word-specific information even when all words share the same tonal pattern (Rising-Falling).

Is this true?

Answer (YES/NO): YES